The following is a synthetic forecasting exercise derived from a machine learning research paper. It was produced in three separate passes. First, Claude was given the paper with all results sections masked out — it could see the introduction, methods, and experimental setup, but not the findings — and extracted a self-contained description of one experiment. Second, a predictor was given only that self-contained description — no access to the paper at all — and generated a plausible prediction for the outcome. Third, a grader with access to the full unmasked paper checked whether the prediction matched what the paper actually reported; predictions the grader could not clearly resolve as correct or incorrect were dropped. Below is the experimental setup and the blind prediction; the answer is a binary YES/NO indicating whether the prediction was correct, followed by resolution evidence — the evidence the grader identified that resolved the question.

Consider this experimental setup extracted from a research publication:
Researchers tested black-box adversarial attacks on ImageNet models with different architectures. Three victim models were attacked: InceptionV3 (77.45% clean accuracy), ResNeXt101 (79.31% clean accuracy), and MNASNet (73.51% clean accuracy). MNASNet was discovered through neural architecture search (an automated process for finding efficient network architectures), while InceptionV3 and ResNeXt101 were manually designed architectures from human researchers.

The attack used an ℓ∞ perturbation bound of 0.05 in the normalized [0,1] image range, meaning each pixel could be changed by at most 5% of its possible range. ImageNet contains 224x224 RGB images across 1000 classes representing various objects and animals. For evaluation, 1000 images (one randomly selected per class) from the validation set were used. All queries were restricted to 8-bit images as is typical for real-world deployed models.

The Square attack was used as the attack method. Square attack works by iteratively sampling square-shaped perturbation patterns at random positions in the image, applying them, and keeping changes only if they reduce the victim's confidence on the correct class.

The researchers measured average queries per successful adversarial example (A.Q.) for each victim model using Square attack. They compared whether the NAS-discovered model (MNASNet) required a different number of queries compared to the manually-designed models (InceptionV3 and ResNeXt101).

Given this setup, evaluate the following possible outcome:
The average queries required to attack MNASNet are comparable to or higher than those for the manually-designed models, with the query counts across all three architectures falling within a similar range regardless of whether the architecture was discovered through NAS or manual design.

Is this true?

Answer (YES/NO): NO